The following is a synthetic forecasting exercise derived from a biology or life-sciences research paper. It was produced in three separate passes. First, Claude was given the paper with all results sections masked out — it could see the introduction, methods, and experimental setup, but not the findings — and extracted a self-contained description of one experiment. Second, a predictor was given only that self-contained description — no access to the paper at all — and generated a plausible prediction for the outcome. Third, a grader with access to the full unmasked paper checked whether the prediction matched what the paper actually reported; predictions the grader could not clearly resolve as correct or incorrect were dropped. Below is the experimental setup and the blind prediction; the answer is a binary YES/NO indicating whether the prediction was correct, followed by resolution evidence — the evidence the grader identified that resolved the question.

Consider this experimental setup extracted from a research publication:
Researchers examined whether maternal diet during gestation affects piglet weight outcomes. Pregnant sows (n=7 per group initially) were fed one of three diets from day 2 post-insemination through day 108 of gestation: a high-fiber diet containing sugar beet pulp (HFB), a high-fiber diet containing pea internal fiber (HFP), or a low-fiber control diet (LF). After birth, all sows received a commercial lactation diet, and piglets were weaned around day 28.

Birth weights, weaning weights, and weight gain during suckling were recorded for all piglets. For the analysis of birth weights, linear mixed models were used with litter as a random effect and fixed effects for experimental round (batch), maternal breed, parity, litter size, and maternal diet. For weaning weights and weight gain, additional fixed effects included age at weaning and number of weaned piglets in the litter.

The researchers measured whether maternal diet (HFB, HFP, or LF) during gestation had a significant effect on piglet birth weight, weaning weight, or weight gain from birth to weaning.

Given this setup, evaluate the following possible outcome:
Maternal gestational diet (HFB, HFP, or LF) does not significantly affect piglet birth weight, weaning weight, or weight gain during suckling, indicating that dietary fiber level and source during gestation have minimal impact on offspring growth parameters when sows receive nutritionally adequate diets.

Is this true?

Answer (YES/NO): YES